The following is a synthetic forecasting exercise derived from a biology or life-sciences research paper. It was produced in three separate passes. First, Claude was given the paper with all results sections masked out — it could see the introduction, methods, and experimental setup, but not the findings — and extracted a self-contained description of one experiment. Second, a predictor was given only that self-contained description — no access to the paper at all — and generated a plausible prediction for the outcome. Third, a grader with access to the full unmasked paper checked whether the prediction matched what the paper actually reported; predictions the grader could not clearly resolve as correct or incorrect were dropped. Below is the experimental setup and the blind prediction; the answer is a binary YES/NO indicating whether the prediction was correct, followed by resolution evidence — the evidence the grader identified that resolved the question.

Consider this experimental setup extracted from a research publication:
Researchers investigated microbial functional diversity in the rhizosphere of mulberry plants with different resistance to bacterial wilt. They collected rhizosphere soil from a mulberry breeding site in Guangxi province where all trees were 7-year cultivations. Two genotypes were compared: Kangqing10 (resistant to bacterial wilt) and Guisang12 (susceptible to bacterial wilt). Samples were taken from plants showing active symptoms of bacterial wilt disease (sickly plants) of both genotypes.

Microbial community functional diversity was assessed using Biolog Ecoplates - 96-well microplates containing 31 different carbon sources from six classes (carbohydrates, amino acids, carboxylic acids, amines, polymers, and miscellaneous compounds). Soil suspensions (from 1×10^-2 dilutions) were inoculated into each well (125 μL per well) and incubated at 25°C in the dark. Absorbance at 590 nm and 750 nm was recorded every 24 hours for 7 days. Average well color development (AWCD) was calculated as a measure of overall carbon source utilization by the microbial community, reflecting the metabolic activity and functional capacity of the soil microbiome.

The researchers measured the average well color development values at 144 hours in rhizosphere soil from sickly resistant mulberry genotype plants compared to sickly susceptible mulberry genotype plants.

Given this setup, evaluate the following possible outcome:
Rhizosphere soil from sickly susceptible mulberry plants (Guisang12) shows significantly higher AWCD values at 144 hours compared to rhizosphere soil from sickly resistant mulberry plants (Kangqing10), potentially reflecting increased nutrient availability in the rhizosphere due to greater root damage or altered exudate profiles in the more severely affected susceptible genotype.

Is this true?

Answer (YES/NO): NO